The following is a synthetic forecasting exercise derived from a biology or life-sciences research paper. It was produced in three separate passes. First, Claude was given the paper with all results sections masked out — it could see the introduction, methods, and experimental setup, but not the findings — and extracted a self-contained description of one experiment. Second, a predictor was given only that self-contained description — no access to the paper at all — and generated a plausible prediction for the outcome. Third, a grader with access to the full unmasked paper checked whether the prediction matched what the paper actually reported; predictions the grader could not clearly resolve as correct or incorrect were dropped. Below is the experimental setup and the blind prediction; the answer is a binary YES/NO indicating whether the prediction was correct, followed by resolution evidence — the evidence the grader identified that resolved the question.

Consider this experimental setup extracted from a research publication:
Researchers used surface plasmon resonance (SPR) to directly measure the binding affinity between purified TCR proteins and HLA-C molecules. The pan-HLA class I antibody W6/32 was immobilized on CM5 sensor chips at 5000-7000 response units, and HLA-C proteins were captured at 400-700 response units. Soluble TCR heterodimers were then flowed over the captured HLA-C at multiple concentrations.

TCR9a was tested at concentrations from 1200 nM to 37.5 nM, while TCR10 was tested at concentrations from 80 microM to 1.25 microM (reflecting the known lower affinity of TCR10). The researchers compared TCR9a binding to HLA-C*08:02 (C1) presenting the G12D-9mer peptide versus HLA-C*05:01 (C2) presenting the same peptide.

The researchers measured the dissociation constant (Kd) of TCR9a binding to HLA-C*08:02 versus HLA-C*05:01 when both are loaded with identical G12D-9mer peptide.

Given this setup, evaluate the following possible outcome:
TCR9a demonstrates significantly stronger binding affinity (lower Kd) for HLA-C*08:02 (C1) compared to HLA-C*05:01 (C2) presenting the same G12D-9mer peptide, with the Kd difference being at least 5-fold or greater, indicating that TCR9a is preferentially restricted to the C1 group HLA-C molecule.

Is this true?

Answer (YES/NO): NO